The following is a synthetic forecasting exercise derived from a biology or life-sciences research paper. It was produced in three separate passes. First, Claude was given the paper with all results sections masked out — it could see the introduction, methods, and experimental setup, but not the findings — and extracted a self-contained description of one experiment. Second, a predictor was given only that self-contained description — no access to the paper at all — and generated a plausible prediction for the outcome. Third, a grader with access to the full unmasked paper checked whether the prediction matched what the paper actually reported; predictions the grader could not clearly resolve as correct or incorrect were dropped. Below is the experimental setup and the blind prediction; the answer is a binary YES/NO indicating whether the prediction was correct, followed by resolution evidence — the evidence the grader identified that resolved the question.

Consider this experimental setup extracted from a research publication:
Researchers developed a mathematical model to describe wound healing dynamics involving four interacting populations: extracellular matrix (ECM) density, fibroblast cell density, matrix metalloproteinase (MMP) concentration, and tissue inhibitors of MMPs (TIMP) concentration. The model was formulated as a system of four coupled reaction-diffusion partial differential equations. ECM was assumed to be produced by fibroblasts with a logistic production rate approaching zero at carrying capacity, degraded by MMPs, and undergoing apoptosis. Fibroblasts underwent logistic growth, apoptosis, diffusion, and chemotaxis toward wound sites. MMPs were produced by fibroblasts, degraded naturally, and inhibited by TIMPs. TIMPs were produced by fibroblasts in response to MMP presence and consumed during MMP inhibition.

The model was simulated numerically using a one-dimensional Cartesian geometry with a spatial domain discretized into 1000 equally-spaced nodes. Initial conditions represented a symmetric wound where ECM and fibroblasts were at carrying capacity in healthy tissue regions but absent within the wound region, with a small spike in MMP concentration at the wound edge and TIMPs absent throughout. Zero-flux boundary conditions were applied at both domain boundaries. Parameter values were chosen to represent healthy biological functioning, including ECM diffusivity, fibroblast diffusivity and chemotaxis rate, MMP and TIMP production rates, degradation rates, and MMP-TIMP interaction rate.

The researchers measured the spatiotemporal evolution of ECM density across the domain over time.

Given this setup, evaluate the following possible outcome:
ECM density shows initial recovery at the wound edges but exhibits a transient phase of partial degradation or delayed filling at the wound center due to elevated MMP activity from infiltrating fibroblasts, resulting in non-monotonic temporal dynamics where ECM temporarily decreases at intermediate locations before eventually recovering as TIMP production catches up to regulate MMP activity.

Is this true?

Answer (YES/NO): NO